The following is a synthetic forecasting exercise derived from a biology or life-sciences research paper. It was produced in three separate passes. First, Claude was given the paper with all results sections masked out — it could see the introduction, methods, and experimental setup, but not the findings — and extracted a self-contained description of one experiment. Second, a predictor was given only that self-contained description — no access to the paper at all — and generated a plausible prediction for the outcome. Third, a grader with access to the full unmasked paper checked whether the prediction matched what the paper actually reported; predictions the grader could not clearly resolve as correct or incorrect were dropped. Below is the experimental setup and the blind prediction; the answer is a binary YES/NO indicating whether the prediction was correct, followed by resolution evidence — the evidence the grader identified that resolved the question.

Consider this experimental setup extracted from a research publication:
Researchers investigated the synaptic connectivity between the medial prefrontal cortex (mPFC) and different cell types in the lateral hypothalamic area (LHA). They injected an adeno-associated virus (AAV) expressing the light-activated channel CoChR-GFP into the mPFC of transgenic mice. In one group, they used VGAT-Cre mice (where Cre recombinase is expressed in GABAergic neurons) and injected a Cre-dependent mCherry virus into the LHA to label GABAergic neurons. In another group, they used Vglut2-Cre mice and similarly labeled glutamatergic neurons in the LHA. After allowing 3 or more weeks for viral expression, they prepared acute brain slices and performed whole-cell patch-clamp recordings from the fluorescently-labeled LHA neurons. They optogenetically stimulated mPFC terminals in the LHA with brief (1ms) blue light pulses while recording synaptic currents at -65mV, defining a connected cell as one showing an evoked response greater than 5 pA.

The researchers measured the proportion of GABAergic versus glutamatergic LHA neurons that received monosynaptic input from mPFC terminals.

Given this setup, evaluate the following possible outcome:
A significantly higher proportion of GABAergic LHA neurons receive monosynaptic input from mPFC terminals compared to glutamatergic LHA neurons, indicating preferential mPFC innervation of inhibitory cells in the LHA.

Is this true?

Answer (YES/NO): NO